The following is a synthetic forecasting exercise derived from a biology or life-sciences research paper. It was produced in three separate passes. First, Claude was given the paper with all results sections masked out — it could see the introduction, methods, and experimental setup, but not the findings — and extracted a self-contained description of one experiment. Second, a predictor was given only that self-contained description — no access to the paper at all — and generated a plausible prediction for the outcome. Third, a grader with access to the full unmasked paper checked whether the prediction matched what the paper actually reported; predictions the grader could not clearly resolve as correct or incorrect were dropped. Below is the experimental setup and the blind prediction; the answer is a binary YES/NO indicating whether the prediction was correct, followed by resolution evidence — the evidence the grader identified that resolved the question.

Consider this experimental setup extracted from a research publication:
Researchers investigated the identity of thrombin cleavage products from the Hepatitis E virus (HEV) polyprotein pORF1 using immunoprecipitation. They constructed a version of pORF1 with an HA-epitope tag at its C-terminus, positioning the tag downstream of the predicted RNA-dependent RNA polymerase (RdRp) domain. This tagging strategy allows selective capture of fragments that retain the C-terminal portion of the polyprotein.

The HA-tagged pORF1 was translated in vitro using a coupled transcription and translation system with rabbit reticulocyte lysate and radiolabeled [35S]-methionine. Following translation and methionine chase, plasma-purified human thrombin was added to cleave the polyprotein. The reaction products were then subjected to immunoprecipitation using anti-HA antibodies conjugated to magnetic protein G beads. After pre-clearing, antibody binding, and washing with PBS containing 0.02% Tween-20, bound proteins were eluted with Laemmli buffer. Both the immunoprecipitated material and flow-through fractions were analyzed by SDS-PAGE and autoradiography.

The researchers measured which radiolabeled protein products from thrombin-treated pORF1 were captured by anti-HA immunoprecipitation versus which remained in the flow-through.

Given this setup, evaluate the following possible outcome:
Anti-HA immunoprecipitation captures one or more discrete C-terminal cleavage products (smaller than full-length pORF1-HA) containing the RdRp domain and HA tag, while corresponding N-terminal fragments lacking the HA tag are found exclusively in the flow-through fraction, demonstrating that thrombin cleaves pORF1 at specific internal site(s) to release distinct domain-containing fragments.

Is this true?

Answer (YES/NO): YES